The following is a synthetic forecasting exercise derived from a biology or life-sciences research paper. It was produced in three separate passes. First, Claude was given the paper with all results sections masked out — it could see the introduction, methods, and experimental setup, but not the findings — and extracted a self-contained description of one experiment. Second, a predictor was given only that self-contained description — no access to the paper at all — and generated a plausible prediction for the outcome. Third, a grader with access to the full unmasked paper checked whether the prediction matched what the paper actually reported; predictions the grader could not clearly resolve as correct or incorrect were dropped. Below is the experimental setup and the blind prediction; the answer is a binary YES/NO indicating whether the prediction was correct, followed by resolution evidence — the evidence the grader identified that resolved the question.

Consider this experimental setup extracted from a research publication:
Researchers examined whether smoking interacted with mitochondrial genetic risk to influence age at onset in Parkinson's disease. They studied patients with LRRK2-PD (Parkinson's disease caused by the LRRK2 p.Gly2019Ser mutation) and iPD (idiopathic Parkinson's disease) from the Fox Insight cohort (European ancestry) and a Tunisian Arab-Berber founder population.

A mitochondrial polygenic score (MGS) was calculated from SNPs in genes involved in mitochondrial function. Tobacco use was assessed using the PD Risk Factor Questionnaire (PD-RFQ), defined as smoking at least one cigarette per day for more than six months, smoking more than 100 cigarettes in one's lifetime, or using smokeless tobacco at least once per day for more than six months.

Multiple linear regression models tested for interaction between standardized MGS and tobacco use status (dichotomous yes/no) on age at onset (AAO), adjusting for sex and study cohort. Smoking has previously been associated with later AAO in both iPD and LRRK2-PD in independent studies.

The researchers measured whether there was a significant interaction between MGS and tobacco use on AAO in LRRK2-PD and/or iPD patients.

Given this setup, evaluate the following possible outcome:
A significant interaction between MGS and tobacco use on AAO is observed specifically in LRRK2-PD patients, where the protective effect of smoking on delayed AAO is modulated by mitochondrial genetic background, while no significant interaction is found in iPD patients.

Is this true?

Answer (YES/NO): NO